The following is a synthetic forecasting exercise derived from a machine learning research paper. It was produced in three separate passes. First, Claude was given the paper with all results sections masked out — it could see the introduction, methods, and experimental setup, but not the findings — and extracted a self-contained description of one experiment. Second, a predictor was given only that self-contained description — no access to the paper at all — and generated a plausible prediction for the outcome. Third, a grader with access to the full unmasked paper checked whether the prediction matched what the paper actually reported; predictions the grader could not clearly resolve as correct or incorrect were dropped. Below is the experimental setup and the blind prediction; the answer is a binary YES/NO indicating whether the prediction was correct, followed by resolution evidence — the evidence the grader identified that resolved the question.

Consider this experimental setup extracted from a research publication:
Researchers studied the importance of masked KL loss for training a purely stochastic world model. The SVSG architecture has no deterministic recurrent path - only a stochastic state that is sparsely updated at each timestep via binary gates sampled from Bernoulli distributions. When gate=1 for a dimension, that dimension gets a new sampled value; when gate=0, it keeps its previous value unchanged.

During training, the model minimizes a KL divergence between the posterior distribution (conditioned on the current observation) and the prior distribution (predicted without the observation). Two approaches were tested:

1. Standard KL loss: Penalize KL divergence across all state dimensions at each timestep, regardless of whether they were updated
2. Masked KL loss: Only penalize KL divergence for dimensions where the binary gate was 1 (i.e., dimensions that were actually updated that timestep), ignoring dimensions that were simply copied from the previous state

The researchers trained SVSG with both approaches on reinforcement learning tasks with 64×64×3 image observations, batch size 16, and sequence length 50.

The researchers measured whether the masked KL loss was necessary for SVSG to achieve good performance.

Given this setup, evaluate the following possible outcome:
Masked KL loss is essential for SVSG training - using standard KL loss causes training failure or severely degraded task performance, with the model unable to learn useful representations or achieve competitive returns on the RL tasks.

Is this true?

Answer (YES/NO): YES